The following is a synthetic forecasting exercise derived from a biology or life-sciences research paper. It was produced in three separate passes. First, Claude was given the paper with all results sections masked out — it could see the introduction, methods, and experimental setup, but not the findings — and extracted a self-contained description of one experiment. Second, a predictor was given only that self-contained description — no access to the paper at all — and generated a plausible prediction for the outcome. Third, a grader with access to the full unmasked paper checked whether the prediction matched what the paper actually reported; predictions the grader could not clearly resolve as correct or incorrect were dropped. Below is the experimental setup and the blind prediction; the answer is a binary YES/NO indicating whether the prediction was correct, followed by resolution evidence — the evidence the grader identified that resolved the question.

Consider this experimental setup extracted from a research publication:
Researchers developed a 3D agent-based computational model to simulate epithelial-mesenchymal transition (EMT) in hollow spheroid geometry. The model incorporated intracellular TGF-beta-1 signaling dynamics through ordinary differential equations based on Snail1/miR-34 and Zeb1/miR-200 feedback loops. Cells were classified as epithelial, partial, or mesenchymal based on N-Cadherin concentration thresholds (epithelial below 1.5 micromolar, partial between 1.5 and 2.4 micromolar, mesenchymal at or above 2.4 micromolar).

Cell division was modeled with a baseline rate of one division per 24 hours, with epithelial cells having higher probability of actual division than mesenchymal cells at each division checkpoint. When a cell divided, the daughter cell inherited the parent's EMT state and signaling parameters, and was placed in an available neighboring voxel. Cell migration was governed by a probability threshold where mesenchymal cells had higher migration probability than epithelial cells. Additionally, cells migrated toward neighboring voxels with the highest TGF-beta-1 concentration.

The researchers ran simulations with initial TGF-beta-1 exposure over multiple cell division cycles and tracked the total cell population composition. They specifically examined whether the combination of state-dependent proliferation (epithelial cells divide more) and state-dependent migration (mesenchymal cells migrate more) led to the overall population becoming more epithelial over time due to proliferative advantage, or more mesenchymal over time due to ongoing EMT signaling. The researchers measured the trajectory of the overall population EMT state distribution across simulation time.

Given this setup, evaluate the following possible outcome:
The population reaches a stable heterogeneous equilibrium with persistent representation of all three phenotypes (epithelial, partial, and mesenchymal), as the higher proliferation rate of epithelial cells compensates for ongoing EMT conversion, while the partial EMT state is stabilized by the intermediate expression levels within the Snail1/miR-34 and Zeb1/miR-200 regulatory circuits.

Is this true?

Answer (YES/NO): NO